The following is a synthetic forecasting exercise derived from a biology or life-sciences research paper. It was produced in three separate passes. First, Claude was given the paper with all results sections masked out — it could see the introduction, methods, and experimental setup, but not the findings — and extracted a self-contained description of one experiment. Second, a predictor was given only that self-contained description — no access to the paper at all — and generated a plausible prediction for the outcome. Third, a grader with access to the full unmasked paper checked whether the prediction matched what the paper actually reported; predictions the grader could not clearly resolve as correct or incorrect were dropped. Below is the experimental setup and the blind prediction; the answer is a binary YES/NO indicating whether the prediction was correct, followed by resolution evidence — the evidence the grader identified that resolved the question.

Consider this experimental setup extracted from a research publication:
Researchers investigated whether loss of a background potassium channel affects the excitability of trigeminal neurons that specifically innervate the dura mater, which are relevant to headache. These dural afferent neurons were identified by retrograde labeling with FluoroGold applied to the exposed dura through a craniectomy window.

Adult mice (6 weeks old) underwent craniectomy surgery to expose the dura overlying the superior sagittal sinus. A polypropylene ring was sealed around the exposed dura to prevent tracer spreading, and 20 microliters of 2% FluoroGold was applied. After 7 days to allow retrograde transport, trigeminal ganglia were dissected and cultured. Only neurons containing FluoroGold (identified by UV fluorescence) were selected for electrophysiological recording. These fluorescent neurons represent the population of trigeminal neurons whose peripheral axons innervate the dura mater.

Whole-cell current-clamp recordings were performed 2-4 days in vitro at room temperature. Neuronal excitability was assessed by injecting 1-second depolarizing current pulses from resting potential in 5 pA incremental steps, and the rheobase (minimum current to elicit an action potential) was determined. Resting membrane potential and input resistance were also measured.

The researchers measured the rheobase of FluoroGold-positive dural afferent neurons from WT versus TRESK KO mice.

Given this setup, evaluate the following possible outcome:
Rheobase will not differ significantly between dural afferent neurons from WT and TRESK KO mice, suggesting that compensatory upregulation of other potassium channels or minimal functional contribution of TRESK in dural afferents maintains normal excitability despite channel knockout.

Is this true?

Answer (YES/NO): NO